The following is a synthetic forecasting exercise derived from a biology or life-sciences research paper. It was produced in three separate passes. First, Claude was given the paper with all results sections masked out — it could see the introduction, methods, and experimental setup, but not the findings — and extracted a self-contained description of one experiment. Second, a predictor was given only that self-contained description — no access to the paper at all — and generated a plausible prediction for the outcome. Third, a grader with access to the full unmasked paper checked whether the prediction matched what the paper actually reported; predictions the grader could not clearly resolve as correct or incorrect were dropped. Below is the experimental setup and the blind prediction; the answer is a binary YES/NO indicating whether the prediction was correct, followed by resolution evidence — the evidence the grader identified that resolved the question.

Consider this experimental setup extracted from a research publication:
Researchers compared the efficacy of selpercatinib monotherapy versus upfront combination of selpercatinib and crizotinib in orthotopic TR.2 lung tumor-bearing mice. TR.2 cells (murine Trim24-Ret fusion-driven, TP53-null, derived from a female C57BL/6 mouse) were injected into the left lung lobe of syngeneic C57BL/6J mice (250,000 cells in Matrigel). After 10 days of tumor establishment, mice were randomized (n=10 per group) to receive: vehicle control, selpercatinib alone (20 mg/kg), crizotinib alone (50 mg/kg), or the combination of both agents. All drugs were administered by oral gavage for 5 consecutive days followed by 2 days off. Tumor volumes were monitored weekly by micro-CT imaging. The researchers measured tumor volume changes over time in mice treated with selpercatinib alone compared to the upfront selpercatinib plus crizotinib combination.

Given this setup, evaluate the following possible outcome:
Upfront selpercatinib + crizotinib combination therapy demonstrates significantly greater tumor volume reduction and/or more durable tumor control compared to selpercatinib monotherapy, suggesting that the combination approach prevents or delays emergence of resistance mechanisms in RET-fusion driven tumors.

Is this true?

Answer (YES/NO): YES